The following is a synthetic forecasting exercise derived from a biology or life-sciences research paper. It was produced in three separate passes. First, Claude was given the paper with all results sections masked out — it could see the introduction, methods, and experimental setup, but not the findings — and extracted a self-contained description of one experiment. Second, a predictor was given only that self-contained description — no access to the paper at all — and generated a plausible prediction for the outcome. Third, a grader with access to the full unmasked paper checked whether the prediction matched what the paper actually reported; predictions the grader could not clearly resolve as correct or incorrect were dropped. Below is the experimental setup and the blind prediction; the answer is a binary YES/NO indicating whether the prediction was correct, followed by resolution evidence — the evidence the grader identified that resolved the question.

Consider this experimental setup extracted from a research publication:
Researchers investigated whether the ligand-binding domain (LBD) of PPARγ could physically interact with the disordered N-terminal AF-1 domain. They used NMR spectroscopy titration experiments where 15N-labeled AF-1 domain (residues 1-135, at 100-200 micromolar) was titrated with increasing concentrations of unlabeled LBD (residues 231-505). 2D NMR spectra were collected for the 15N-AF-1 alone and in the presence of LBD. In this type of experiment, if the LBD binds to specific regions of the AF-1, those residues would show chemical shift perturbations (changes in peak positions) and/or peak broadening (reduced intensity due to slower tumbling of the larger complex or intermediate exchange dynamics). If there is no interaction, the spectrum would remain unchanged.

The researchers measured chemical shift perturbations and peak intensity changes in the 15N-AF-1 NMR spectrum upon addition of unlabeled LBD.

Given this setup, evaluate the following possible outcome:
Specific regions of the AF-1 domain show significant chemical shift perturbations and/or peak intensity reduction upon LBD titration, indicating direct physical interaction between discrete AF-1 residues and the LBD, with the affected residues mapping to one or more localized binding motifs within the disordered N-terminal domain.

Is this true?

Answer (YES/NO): YES